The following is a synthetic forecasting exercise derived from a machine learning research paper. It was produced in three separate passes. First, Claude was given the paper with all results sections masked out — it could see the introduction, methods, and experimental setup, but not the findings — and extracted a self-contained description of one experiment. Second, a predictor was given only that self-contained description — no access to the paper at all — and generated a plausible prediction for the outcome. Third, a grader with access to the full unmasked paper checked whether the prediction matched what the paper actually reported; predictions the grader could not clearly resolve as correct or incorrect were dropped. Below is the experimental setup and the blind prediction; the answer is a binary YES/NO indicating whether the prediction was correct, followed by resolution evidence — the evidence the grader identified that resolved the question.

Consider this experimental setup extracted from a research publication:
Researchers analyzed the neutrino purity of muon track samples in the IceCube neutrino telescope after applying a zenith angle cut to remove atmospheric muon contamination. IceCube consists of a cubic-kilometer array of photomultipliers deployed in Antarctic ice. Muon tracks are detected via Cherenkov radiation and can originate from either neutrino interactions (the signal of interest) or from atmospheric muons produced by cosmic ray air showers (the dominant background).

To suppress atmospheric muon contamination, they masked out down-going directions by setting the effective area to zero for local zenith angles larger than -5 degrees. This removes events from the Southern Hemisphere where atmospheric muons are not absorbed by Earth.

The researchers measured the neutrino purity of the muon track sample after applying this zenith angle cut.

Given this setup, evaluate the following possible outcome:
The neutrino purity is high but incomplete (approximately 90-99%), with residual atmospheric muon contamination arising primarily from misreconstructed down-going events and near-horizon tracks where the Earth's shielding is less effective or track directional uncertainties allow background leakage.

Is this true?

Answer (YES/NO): NO